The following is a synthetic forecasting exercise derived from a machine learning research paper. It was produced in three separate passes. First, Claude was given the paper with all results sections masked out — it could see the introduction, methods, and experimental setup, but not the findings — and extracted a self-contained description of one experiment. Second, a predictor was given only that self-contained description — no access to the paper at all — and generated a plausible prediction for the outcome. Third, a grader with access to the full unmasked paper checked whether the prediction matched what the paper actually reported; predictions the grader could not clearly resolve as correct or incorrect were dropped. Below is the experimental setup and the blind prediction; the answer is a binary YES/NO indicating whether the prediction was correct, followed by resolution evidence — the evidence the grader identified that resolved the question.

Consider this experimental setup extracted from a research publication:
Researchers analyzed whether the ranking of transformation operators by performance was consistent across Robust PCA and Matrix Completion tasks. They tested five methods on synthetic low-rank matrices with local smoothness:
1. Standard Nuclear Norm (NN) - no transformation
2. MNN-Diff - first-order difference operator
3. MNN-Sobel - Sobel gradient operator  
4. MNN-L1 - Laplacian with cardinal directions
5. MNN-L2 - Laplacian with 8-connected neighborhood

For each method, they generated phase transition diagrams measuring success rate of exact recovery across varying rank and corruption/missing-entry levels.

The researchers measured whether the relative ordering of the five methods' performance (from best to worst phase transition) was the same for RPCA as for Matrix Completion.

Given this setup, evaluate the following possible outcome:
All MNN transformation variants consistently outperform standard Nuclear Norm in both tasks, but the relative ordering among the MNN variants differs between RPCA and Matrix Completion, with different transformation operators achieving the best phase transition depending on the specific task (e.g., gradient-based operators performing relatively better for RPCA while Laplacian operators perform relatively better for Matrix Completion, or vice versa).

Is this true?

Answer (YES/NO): NO